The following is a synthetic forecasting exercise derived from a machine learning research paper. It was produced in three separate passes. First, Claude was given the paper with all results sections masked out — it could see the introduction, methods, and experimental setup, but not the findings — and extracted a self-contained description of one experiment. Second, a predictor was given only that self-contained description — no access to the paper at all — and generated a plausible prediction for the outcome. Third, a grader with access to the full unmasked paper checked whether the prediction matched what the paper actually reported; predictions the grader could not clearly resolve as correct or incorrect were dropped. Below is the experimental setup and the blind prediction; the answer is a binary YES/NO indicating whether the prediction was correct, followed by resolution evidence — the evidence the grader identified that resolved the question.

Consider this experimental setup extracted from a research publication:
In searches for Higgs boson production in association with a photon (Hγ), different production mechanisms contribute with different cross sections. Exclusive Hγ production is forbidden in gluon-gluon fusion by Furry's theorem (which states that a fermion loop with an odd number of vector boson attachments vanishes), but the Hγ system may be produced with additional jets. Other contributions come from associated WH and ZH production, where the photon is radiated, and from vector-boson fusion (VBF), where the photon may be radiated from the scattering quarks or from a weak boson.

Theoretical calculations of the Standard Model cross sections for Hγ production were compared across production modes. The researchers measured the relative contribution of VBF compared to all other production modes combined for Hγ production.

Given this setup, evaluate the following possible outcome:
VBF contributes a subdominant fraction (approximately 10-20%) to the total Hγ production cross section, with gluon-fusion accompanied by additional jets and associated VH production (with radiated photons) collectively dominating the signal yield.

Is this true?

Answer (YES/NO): NO